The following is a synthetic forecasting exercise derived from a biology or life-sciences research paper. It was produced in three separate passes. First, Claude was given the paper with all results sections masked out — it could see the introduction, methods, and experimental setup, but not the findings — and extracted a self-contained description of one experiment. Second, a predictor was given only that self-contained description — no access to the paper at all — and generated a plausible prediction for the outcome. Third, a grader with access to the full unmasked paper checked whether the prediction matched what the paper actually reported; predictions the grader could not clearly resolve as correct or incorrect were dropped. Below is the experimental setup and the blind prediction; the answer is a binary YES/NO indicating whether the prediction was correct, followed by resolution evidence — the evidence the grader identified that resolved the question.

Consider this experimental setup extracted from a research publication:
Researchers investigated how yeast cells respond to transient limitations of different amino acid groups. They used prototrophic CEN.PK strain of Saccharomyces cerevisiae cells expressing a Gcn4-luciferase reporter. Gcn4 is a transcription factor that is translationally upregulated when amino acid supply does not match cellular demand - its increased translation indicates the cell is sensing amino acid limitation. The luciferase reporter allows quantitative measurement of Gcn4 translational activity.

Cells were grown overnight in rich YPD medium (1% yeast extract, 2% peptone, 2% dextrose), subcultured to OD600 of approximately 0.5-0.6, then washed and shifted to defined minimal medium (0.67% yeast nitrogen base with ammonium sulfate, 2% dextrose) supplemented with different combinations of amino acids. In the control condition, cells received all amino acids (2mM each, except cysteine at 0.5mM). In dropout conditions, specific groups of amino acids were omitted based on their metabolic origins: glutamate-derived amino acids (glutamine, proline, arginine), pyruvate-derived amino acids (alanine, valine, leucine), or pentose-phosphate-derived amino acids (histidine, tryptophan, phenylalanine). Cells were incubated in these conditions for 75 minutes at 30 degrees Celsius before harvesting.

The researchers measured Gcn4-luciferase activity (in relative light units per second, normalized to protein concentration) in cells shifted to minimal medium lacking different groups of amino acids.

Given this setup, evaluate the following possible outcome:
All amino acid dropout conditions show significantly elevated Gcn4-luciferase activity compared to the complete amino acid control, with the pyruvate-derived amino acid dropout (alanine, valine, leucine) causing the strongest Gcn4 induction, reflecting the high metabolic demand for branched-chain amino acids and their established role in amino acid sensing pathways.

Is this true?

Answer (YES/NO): NO